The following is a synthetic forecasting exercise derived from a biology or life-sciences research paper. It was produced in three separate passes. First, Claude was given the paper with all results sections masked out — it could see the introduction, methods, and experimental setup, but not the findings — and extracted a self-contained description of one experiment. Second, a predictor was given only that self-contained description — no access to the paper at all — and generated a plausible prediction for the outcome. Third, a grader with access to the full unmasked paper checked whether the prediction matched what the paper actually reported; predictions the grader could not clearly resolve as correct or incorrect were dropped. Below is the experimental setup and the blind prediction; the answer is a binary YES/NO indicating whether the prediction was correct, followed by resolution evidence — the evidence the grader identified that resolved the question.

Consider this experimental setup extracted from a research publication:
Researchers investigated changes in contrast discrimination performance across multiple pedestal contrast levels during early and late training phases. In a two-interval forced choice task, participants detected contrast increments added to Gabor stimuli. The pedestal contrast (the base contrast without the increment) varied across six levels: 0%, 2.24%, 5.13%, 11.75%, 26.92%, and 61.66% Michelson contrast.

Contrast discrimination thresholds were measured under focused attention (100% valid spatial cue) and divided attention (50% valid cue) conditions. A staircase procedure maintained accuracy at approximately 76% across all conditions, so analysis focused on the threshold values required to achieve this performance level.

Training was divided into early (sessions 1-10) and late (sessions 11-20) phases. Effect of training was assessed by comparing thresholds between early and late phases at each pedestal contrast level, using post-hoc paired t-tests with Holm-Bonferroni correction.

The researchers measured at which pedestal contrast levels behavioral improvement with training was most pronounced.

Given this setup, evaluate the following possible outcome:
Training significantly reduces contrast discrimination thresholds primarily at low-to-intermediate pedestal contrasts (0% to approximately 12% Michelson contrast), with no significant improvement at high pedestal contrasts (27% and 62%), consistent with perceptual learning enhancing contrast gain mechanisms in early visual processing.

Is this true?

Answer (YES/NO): NO